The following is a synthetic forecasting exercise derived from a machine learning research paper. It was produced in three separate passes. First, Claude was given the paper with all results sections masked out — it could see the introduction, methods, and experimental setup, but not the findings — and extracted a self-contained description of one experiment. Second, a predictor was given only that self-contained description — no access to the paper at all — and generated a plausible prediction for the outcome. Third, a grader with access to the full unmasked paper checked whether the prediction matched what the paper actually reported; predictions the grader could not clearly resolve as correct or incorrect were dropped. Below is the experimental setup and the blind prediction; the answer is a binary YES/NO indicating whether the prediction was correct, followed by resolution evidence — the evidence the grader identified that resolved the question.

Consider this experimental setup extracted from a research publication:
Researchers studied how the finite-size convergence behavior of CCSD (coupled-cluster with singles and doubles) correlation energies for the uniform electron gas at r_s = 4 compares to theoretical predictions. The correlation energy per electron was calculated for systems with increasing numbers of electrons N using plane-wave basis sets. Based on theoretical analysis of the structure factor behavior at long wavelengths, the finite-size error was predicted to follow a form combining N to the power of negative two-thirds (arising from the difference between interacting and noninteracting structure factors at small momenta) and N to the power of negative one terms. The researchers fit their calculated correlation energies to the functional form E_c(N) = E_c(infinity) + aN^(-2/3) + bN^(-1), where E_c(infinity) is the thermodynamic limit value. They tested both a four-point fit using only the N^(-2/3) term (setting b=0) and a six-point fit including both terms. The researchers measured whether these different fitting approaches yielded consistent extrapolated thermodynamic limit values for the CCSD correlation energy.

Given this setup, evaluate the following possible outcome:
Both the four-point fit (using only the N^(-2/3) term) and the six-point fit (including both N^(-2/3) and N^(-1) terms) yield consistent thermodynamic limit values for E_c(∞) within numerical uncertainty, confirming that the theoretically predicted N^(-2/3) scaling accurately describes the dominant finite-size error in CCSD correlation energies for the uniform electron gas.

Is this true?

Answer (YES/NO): YES